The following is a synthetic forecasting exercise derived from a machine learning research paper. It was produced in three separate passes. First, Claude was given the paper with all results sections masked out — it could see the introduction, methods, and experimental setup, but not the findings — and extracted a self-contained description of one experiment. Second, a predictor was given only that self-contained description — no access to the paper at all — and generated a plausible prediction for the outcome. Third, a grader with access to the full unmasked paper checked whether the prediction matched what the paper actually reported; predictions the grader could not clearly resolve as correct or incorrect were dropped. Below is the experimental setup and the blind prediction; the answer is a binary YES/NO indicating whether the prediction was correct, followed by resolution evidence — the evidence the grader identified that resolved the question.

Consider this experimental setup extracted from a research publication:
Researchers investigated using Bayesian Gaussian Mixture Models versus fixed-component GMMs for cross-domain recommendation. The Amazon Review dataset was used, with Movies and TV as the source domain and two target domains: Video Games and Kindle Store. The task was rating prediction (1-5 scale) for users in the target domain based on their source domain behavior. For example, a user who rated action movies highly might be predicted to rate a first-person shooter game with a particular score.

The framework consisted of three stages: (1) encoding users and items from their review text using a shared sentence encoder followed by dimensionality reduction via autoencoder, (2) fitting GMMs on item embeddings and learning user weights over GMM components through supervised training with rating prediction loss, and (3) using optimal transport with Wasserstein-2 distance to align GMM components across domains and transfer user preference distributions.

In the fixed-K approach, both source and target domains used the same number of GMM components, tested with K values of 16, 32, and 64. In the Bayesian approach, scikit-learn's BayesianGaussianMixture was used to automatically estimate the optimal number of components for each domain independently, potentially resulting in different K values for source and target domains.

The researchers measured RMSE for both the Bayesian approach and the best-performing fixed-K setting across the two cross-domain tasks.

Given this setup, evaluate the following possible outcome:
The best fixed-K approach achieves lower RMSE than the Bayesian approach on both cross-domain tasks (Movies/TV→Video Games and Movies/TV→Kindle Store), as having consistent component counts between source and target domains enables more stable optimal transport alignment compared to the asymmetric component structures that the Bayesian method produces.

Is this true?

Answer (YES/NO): NO